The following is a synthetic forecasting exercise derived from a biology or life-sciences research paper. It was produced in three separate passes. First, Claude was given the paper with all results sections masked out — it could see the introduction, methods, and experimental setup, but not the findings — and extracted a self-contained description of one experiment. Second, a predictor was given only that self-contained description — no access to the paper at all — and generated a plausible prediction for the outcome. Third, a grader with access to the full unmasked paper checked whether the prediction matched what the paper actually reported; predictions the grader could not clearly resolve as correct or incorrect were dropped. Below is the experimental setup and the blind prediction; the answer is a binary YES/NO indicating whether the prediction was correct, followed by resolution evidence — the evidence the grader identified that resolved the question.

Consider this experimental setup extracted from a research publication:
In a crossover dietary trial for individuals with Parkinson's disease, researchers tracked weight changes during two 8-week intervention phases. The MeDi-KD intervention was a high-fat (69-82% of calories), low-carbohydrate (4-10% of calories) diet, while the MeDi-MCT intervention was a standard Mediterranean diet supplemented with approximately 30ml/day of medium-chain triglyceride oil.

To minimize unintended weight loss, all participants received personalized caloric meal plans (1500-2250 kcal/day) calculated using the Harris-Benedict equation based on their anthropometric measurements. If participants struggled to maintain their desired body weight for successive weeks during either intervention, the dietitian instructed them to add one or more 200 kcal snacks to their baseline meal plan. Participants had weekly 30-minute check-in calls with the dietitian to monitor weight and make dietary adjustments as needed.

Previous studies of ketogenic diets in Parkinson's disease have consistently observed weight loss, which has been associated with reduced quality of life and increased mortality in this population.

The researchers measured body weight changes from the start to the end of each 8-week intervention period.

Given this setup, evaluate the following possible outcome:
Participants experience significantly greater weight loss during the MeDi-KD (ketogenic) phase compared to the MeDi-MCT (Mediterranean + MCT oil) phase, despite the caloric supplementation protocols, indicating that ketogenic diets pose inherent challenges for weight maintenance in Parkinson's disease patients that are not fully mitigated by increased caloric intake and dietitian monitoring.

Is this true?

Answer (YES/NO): YES